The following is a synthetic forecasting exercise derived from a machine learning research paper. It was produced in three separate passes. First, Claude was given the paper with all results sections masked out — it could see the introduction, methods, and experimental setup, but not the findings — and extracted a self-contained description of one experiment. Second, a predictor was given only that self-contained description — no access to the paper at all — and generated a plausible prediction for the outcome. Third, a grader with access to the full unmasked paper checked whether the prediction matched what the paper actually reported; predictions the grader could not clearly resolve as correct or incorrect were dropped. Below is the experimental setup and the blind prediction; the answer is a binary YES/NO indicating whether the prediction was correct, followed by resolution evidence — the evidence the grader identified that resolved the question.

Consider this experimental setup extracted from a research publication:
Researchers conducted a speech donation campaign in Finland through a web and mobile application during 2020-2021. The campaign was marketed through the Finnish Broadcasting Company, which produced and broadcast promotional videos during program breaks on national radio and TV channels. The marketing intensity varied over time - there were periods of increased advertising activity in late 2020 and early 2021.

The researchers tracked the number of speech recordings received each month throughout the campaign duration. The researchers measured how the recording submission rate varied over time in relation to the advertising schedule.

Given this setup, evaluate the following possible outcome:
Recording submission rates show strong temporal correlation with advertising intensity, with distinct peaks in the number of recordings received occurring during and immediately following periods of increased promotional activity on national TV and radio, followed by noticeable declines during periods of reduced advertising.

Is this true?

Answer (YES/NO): YES